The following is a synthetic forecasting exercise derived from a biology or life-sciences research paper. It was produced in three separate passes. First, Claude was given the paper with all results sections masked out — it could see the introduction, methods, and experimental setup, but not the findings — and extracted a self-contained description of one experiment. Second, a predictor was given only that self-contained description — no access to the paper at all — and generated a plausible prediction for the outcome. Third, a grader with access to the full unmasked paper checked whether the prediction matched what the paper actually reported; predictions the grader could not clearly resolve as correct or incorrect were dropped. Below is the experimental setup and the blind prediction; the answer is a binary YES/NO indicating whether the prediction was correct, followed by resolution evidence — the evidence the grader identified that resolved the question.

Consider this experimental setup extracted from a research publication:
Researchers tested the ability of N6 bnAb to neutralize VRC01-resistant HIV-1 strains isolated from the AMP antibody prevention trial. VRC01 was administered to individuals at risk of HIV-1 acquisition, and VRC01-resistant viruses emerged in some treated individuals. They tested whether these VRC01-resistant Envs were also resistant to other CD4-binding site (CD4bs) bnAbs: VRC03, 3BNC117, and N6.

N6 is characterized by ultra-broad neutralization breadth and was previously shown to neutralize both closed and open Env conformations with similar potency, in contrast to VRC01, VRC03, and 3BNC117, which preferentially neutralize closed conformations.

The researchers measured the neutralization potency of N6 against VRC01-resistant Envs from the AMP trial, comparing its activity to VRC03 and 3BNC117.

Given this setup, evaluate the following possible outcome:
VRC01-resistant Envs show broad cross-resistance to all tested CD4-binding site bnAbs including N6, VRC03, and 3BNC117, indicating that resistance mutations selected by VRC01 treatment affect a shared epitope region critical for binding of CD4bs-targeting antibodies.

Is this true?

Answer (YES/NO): NO